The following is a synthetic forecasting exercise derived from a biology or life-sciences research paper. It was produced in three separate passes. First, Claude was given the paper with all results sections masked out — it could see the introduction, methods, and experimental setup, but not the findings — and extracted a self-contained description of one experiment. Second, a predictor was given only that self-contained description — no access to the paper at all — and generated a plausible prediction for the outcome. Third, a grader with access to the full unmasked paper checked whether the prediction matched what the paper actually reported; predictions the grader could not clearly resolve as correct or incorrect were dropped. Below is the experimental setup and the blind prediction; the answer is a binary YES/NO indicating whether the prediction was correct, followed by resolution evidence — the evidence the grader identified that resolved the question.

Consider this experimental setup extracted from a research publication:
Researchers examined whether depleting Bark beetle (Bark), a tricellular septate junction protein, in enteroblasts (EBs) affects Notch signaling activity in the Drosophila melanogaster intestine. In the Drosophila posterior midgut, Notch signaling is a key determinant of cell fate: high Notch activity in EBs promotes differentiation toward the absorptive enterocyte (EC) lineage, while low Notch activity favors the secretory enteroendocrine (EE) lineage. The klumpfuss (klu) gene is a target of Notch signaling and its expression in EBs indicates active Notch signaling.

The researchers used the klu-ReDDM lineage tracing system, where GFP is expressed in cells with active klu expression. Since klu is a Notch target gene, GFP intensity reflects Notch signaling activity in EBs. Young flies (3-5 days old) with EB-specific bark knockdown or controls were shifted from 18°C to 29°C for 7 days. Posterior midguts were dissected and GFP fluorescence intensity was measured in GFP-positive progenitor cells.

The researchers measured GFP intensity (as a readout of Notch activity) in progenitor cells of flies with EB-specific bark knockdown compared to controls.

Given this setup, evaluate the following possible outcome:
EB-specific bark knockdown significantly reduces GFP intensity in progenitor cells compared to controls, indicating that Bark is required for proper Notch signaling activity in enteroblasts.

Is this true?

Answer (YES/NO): YES